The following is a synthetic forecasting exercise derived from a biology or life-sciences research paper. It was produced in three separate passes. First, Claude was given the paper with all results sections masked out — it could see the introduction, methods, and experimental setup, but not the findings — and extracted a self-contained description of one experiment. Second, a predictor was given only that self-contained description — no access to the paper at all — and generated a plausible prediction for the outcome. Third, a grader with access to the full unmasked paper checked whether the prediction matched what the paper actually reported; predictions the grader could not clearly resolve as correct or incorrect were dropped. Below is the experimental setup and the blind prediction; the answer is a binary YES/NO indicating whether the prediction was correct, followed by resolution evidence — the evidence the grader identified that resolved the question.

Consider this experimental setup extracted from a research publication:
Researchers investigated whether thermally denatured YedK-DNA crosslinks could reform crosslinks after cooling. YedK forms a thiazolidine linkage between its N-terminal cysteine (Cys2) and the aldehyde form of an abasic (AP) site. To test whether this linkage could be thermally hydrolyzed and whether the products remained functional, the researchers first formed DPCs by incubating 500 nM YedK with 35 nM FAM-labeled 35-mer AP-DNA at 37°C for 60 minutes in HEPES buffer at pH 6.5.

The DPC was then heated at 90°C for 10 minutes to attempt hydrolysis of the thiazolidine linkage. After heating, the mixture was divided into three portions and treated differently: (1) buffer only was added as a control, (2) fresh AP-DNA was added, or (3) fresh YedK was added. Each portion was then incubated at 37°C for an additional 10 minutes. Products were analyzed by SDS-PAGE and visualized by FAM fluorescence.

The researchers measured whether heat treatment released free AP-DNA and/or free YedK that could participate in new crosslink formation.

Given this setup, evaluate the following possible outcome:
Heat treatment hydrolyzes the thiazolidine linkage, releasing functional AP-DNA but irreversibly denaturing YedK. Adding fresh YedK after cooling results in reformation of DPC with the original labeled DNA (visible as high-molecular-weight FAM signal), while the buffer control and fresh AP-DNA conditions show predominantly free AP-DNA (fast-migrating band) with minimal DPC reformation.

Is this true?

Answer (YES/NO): YES